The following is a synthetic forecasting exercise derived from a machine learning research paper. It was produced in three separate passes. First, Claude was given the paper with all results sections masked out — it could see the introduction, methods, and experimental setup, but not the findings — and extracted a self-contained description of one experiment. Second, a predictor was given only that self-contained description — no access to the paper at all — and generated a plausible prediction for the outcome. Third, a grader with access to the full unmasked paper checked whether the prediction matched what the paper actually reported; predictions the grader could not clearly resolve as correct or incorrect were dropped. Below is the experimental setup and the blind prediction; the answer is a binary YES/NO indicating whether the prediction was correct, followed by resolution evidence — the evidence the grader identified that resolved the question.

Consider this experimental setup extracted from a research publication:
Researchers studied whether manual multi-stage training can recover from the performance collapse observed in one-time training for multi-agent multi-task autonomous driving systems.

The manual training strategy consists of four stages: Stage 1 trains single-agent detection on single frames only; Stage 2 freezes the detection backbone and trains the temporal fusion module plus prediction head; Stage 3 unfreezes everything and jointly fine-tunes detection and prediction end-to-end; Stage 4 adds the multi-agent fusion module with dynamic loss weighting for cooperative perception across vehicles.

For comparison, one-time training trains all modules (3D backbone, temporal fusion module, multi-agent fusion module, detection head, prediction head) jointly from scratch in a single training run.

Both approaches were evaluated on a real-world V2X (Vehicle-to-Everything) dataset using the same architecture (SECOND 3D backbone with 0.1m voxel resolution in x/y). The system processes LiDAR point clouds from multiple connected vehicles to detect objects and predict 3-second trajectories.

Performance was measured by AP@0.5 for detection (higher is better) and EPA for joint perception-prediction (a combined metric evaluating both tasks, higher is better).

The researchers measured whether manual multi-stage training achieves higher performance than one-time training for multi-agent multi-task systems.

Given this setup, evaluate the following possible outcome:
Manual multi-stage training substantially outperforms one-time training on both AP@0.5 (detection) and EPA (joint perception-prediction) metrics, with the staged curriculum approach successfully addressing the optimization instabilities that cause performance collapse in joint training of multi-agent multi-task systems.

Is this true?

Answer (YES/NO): YES